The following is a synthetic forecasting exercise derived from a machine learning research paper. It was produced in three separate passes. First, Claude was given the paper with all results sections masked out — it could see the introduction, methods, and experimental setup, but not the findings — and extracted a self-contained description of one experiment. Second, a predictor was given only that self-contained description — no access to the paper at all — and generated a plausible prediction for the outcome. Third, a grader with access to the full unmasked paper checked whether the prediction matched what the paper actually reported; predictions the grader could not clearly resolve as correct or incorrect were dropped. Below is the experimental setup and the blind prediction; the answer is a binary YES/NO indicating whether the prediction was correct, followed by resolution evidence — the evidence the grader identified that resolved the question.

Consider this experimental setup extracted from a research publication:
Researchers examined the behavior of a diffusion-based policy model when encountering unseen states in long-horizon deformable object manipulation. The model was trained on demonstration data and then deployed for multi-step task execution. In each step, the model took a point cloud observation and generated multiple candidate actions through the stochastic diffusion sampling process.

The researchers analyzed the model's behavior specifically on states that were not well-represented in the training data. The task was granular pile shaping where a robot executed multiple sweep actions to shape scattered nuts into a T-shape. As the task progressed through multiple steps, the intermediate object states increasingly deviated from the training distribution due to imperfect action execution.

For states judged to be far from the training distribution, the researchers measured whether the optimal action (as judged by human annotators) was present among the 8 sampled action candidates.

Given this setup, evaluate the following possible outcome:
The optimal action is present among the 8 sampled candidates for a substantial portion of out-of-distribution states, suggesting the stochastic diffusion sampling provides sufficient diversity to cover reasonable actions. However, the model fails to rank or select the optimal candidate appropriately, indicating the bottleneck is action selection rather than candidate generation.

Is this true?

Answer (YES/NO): YES